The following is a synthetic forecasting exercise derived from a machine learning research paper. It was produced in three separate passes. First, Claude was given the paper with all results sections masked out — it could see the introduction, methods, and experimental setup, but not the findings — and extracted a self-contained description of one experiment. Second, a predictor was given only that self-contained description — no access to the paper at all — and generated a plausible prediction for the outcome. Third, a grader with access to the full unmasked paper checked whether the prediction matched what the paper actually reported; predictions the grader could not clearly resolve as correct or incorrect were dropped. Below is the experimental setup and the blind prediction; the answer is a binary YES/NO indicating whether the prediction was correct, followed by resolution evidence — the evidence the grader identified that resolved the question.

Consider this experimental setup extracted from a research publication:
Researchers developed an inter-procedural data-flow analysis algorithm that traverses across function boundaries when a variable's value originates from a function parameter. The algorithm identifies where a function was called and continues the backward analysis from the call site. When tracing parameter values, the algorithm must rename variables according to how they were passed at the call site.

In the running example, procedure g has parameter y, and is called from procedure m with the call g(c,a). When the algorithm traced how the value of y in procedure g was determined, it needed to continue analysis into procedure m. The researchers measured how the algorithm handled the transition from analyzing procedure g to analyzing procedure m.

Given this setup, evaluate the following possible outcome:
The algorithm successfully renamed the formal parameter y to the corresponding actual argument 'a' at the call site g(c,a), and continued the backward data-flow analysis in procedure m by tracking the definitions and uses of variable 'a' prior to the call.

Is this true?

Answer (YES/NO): YES